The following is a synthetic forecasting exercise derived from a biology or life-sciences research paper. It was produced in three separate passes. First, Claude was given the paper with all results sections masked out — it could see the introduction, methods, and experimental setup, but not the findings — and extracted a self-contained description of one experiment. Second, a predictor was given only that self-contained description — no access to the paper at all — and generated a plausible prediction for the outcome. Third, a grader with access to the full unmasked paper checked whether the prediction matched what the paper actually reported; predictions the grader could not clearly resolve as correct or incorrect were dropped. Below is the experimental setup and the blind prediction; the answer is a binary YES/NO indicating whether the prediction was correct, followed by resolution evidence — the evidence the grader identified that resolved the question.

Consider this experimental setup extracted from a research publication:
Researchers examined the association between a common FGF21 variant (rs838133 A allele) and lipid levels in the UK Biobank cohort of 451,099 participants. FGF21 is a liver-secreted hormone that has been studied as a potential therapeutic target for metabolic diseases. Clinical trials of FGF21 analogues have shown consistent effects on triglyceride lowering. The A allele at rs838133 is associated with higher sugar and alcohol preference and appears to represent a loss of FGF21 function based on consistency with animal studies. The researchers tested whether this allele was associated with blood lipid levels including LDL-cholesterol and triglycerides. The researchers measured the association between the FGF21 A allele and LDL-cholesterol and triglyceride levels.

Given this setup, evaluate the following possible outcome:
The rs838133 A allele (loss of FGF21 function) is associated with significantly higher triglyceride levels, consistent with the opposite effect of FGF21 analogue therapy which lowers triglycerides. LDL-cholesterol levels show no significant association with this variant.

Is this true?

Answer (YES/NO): NO